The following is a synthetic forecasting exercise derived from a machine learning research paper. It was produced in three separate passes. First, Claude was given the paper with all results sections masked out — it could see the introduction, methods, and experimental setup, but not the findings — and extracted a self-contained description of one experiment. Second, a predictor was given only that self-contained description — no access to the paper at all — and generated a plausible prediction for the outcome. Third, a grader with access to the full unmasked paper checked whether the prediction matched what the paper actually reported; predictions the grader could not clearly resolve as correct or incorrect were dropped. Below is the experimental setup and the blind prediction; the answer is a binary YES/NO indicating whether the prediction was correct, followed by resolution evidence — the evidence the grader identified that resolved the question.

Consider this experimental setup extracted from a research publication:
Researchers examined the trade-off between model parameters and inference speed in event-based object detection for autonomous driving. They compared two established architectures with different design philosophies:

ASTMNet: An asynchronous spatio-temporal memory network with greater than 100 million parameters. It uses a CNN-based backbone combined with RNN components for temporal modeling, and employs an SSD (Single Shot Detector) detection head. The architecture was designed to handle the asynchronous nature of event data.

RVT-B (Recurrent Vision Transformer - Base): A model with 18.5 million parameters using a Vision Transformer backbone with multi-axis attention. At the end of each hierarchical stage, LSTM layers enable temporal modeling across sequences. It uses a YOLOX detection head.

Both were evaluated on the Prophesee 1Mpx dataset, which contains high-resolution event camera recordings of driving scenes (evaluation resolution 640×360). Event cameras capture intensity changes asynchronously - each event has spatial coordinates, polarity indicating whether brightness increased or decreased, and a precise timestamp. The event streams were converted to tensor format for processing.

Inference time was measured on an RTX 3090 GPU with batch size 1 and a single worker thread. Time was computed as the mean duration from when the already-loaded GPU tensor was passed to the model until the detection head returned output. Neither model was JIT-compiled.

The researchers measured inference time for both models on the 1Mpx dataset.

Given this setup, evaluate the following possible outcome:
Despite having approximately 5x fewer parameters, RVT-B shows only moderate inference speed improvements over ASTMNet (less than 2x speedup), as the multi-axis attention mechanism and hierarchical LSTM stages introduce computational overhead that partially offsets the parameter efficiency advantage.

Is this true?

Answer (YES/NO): NO